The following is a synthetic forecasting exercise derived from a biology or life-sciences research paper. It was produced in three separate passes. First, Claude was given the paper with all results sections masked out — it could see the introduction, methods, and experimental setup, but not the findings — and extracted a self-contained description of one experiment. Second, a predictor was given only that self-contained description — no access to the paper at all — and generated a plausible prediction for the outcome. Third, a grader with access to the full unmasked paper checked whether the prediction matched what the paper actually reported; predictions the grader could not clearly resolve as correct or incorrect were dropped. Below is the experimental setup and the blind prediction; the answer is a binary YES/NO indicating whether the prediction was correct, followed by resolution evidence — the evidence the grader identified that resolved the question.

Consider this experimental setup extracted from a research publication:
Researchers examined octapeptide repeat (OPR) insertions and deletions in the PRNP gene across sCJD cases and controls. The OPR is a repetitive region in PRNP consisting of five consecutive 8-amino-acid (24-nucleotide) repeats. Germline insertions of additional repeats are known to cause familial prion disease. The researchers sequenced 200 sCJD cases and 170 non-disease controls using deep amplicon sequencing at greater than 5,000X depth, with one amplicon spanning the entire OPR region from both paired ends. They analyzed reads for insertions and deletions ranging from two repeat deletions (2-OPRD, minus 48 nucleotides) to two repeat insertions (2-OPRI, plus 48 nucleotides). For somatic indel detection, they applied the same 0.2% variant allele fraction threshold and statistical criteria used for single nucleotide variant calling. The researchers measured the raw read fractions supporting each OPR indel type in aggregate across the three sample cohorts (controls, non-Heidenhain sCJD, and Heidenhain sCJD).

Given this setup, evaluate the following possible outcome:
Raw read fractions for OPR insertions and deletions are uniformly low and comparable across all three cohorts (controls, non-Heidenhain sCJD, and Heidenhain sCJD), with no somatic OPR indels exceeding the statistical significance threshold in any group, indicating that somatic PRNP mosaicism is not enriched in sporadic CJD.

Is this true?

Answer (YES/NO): YES